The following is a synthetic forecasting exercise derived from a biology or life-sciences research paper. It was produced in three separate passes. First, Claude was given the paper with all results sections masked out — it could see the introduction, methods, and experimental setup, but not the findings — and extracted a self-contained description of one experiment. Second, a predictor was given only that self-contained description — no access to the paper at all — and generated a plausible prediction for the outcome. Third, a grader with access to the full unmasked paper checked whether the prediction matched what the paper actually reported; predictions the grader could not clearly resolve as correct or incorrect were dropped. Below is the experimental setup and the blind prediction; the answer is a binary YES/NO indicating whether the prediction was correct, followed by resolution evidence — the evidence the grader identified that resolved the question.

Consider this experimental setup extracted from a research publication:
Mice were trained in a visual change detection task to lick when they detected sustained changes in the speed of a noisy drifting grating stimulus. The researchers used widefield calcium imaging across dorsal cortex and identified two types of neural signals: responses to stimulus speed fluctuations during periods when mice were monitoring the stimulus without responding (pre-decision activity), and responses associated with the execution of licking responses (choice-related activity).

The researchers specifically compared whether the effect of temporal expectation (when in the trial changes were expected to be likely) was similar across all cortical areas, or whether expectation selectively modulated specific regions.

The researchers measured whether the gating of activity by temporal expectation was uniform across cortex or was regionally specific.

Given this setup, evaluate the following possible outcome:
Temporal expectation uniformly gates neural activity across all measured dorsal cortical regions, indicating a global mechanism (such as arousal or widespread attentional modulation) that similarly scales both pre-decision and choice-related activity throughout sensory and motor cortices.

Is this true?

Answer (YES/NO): NO